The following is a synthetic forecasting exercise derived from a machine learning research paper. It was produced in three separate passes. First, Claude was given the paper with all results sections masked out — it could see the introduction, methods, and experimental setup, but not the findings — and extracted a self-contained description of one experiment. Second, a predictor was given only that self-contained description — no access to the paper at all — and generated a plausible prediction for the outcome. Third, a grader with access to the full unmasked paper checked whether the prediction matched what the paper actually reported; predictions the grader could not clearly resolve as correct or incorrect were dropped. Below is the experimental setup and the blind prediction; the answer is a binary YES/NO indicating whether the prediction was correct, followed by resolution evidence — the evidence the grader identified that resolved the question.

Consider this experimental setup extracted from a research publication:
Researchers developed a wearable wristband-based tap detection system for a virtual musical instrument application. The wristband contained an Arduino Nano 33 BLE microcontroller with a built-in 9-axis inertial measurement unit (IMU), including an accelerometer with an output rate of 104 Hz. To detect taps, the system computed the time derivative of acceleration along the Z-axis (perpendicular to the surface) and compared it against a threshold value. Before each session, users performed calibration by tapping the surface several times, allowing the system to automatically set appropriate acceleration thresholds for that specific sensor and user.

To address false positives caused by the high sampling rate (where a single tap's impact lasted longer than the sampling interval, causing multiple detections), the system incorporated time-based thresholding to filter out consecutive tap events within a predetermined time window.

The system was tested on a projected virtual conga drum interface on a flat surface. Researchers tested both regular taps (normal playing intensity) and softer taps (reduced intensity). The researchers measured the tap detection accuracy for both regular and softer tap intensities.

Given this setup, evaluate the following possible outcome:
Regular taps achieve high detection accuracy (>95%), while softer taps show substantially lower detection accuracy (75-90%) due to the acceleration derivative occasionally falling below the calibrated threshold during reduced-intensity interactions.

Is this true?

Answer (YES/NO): YES